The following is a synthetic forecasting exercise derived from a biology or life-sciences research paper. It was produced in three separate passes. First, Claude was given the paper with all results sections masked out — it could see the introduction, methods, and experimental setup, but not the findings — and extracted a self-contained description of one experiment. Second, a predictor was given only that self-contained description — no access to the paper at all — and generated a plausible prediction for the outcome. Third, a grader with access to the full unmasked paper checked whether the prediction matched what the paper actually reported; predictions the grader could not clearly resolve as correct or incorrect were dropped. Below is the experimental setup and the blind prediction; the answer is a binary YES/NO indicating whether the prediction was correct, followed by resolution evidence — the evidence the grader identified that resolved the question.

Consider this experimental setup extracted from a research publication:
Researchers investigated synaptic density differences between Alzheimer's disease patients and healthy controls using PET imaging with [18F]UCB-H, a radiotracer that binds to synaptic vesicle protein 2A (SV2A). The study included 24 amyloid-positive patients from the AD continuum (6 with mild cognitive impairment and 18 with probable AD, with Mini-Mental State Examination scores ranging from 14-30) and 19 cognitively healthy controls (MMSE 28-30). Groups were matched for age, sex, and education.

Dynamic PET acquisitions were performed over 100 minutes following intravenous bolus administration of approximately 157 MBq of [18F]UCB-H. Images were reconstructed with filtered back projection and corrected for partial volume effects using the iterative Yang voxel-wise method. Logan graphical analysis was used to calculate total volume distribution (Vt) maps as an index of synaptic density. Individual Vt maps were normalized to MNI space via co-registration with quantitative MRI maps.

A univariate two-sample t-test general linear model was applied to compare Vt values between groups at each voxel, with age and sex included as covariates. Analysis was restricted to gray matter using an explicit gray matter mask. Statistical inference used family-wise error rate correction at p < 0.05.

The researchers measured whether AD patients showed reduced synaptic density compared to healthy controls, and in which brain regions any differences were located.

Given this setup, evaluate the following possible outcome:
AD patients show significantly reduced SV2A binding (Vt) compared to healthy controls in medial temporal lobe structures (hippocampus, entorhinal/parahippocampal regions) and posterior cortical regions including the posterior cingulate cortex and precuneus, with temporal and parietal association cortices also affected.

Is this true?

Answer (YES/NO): NO